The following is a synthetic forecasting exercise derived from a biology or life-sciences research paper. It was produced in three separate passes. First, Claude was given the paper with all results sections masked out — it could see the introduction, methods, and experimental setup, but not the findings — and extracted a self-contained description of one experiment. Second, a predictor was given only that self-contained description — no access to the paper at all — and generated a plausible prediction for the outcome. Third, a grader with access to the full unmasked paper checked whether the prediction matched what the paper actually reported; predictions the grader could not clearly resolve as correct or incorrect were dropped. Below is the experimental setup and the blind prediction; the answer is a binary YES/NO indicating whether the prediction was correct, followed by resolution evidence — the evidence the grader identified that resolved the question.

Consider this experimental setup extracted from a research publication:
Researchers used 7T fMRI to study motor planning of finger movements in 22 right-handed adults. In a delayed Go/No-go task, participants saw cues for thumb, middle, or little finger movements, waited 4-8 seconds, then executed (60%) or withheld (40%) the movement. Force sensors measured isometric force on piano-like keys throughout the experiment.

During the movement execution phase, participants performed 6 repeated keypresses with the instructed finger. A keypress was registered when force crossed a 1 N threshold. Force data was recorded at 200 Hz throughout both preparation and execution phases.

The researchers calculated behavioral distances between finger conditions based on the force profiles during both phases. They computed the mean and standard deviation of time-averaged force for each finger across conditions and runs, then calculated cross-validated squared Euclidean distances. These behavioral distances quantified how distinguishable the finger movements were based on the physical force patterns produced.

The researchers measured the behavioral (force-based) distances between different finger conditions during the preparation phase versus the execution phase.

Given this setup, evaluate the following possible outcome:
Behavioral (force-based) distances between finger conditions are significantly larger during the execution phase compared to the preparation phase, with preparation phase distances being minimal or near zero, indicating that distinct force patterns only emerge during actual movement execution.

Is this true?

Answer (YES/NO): NO